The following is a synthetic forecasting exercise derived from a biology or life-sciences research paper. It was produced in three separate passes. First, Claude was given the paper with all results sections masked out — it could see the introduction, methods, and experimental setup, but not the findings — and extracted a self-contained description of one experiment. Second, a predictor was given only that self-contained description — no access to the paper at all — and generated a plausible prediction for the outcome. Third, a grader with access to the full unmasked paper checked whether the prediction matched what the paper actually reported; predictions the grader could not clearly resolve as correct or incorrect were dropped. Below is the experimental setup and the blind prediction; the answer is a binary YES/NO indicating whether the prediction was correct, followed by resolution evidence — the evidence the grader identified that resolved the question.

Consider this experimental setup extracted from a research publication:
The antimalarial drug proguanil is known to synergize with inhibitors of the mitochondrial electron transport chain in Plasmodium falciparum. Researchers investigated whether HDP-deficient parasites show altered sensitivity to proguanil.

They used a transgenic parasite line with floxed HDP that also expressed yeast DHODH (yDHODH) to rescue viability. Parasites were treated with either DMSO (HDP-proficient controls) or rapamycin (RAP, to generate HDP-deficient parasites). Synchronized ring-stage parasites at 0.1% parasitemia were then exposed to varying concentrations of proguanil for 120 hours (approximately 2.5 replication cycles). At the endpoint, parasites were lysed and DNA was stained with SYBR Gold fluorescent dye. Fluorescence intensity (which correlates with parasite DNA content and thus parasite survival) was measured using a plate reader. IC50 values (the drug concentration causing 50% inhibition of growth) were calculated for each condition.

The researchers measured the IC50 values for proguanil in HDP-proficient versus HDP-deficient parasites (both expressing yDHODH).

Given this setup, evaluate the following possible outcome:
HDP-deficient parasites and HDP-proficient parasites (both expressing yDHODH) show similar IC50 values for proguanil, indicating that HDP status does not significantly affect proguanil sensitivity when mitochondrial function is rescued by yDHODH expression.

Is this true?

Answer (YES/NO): NO